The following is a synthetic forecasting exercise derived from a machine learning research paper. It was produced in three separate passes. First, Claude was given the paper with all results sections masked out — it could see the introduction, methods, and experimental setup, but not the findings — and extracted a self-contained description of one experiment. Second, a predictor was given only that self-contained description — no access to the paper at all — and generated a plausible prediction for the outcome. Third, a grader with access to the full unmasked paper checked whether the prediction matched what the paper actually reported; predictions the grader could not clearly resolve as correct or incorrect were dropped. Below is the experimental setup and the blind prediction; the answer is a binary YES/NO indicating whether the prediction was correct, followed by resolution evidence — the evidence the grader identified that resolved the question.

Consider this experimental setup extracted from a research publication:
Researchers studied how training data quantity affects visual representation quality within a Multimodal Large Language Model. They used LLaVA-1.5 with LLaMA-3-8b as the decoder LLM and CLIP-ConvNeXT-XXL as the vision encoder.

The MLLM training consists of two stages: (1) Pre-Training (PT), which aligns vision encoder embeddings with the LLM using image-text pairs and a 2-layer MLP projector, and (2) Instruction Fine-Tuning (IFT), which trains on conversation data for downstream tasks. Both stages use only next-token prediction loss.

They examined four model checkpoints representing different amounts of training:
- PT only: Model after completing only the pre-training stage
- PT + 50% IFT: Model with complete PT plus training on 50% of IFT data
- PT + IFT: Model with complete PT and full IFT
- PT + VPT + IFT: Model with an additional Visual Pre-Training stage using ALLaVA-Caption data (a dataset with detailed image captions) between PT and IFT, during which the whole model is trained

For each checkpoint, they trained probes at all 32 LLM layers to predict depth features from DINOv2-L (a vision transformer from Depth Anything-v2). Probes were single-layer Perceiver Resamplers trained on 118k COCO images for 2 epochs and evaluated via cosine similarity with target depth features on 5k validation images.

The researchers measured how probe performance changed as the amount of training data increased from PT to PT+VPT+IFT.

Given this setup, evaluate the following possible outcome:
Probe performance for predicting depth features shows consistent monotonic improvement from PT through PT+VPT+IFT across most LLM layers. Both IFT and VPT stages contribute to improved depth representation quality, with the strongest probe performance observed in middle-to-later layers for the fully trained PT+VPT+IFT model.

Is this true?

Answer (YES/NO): NO